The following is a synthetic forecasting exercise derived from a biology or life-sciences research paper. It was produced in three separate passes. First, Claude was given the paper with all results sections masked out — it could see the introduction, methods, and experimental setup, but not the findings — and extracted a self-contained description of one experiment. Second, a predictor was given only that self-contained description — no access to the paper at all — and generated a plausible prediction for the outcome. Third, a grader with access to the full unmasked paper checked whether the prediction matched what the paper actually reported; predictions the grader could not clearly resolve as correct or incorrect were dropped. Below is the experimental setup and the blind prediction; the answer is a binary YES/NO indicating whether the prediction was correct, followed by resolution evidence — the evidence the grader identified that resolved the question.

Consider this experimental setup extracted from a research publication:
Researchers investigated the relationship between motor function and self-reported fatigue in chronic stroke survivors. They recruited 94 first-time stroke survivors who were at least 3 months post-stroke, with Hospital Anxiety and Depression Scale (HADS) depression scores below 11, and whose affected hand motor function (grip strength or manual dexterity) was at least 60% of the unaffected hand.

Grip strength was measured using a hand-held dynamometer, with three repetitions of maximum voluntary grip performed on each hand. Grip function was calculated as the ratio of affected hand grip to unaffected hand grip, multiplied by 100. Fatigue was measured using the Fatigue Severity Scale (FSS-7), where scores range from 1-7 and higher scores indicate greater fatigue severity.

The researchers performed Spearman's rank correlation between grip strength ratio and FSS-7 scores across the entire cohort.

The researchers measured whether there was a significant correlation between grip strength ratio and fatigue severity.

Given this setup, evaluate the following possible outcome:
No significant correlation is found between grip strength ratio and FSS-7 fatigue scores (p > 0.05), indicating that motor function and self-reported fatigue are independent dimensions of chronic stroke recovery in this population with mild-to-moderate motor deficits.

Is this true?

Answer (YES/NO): NO